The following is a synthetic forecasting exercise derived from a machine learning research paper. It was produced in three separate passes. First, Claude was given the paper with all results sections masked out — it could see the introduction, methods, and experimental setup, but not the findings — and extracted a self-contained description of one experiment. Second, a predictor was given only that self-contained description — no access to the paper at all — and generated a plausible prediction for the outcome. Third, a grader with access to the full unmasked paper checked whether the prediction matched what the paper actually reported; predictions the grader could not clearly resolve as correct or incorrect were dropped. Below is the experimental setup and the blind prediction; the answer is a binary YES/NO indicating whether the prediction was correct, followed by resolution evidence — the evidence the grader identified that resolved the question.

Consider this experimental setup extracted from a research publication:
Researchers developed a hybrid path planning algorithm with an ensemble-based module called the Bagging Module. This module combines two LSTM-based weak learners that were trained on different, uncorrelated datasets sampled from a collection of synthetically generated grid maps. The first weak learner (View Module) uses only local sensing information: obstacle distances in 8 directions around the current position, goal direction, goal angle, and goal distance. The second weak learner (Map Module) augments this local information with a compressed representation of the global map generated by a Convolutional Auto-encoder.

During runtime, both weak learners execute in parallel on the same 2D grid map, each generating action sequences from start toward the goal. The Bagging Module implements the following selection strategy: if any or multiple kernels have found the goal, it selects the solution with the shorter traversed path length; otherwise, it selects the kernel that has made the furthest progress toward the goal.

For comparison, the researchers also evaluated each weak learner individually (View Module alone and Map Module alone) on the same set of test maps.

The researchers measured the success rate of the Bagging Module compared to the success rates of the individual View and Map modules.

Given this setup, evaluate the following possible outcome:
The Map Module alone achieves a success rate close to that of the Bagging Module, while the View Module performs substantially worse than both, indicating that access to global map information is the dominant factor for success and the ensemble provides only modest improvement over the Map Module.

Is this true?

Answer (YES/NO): NO